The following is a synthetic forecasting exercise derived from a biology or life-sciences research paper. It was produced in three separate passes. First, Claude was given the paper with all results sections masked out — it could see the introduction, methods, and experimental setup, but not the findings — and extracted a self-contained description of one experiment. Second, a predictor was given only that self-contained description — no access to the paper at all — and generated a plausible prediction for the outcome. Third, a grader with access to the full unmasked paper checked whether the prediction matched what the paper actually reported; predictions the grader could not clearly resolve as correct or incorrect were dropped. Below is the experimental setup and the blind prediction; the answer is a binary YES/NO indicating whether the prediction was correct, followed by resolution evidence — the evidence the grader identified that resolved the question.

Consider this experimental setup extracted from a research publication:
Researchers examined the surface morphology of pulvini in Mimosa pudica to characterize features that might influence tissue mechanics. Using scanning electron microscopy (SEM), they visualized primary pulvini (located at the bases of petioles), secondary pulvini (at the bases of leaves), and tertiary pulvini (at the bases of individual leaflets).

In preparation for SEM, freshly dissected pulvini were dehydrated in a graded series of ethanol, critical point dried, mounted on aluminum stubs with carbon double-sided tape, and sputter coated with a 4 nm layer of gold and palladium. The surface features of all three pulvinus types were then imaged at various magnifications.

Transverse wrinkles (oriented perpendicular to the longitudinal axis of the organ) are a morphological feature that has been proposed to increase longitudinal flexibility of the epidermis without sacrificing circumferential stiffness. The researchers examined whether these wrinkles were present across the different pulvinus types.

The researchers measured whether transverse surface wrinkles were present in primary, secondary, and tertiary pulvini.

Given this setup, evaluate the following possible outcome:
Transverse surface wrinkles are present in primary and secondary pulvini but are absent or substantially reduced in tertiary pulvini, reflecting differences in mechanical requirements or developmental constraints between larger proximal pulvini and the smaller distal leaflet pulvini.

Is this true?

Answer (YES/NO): NO